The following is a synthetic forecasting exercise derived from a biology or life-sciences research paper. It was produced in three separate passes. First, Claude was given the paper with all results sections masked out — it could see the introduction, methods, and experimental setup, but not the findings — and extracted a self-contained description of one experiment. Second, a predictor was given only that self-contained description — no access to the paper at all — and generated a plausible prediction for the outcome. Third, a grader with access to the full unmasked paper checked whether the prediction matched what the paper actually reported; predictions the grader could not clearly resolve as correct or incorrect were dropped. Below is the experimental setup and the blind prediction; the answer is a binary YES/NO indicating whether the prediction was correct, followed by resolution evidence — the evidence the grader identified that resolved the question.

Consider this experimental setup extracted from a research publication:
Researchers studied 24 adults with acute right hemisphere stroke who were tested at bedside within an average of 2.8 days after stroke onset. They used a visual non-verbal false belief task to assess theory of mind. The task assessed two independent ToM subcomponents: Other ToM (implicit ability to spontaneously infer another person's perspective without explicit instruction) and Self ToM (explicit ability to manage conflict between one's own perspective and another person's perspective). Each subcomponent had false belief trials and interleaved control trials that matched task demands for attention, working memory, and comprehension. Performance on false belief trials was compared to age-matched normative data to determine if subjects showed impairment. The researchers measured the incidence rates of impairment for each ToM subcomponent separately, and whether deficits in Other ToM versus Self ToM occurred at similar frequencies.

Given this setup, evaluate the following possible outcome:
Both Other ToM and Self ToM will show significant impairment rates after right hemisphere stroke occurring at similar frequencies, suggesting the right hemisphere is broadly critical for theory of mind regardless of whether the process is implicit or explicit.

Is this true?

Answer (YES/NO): NO